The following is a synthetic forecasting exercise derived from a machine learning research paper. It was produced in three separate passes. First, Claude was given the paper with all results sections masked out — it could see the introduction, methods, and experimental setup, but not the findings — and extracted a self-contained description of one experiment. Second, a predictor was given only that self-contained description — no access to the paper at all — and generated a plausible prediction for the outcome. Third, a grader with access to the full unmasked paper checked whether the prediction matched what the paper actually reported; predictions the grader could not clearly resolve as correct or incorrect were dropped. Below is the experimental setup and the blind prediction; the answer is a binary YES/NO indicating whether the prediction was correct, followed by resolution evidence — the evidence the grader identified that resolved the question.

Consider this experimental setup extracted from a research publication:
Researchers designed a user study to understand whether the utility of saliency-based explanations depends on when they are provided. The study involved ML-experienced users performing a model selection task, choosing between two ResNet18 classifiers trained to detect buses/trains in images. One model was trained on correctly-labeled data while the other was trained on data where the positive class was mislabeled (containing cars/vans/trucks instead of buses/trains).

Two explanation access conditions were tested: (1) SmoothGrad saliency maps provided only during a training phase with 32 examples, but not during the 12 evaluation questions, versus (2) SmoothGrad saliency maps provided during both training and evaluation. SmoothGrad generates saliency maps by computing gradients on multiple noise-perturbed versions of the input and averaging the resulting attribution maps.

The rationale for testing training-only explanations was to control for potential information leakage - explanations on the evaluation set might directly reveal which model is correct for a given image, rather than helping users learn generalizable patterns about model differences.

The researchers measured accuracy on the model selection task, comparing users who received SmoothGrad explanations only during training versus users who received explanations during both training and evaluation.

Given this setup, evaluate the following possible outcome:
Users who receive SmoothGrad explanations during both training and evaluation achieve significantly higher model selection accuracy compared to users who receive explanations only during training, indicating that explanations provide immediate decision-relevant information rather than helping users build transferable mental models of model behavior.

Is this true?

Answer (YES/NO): NO